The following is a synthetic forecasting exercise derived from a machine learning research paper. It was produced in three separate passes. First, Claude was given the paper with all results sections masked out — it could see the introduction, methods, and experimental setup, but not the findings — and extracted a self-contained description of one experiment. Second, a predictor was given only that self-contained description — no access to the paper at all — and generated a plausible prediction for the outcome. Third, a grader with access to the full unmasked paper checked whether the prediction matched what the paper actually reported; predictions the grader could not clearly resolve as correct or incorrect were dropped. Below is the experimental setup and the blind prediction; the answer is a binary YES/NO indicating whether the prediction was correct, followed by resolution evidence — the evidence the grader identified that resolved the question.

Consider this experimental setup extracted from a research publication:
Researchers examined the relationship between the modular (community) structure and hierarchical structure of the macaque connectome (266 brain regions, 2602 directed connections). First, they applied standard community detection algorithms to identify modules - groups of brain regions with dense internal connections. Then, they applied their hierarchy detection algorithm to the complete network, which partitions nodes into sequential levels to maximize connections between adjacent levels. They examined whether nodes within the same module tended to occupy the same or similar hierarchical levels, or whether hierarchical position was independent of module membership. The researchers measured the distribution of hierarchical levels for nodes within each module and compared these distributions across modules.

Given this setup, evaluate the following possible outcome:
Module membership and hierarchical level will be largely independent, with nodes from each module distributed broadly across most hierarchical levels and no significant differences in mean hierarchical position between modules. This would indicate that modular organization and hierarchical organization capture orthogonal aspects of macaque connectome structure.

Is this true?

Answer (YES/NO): NO